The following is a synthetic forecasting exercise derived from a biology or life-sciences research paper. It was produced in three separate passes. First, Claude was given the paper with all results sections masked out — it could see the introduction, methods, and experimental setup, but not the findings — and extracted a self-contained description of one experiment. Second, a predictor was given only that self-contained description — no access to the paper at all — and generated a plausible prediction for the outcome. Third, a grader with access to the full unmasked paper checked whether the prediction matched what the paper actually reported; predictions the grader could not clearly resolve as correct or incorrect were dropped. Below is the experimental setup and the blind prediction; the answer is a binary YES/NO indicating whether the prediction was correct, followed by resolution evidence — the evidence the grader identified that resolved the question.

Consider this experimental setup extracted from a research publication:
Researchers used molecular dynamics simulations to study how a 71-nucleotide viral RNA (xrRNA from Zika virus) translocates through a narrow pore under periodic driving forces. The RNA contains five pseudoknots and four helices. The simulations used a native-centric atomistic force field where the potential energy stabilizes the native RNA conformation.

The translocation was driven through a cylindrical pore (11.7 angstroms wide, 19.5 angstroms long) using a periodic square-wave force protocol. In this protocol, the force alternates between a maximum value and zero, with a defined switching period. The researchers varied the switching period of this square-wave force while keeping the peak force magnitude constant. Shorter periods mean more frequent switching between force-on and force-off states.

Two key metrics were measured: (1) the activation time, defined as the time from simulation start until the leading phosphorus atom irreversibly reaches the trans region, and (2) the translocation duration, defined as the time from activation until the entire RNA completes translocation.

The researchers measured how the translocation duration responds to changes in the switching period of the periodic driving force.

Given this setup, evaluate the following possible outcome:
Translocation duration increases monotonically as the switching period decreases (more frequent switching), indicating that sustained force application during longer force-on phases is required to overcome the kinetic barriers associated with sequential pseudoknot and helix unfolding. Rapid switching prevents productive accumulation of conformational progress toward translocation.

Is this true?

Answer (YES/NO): YES